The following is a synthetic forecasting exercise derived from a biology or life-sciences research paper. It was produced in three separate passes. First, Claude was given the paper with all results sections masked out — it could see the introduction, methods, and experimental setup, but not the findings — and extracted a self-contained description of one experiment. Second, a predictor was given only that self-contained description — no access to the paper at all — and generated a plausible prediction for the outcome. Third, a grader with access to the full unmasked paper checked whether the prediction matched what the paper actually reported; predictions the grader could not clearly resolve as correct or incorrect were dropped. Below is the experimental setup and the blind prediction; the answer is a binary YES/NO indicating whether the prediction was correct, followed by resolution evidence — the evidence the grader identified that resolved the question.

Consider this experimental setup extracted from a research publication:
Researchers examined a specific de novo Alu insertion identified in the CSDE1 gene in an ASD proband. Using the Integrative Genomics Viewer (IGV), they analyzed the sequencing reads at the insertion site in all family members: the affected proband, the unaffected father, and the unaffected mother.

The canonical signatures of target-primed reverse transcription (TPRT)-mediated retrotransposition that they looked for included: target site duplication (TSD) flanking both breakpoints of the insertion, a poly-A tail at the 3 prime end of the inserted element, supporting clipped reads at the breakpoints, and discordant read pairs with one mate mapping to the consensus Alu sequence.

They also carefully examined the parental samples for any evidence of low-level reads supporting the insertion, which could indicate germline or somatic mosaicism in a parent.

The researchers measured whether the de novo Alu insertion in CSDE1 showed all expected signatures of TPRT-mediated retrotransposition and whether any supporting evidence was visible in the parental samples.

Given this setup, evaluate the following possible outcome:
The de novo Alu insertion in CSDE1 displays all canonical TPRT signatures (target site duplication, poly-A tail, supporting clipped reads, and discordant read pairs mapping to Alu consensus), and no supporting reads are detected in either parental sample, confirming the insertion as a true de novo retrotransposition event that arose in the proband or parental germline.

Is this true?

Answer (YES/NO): NO